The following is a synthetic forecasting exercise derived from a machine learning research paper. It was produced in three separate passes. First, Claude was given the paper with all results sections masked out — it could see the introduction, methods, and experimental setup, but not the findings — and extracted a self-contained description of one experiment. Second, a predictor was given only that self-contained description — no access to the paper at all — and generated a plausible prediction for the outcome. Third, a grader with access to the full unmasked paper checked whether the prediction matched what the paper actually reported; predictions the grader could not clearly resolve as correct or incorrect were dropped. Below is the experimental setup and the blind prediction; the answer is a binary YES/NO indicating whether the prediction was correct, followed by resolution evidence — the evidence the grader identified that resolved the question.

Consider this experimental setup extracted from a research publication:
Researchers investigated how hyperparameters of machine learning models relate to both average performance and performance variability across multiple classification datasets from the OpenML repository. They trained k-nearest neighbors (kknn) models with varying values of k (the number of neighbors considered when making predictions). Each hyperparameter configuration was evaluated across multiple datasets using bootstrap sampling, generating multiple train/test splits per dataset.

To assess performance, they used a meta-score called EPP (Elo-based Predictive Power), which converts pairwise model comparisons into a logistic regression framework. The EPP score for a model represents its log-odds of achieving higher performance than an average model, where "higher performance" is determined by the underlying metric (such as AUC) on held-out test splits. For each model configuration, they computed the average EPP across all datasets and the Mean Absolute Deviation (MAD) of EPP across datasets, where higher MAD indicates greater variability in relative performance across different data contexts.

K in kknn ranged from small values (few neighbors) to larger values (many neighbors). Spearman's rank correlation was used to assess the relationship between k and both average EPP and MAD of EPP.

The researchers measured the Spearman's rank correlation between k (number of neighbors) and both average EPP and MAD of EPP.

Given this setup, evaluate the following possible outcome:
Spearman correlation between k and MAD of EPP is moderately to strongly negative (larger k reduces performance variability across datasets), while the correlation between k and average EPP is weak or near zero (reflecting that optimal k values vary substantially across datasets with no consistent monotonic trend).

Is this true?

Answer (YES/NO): NO